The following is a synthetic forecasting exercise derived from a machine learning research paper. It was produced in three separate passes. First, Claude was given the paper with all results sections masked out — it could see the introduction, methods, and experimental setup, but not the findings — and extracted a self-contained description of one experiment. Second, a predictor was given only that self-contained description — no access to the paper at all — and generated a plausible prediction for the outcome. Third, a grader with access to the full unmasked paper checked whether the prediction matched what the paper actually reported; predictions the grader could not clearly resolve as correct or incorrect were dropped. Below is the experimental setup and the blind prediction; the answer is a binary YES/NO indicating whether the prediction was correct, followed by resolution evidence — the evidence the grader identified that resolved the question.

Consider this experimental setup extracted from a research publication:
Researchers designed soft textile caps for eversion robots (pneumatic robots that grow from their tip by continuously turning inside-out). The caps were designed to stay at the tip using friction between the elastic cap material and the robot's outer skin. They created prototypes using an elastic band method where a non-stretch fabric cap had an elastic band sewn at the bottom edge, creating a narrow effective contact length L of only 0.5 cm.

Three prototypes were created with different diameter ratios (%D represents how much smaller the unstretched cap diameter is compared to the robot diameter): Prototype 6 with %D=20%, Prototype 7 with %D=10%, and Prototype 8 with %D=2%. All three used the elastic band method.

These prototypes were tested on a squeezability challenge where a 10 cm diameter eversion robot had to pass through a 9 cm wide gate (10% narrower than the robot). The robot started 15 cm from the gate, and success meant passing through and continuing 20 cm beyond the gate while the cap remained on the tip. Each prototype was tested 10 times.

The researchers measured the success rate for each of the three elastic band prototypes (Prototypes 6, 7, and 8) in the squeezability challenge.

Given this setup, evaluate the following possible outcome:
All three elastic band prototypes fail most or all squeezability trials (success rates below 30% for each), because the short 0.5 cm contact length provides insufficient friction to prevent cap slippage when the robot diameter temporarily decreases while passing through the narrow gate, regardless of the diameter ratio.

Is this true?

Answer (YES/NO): NO